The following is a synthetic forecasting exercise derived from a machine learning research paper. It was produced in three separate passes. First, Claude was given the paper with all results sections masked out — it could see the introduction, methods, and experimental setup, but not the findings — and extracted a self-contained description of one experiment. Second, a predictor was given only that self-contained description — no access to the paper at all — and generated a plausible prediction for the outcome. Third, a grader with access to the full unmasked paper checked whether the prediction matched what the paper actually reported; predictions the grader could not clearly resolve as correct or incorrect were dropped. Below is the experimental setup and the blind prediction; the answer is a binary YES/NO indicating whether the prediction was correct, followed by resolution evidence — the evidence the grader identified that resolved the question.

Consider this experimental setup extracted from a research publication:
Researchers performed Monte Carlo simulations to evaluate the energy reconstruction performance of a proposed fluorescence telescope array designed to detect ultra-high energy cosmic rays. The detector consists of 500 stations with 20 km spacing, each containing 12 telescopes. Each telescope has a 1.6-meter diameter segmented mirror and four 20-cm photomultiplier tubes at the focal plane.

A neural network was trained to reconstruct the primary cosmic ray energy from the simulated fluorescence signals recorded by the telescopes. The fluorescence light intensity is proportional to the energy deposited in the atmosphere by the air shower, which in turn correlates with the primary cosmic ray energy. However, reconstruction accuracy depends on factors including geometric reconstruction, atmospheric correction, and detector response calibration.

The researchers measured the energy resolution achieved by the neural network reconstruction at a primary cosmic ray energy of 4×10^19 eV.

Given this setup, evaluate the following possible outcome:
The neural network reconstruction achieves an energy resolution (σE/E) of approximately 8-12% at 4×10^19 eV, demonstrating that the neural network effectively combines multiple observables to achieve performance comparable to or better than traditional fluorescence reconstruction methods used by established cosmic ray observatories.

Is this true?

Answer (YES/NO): YES